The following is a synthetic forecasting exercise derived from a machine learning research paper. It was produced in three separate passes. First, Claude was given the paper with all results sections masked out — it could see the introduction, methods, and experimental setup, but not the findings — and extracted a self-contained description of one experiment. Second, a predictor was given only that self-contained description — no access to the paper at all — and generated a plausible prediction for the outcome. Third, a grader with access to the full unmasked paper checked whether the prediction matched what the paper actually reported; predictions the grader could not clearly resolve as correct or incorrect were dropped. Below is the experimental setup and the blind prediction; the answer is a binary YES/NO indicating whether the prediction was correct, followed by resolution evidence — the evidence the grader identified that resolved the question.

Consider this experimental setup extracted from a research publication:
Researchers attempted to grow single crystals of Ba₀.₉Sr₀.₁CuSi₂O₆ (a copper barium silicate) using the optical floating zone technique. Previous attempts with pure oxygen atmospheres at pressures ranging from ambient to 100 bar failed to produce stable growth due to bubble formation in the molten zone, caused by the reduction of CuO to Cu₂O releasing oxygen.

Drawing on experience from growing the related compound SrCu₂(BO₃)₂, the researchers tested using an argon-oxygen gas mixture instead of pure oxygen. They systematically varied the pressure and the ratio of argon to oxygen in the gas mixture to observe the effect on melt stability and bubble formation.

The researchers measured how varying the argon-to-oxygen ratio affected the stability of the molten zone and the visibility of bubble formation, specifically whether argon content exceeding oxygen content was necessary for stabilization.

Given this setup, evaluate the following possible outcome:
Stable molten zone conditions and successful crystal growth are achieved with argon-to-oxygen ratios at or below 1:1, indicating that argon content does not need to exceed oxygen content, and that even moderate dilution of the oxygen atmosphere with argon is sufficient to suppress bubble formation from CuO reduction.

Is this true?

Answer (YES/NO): NO